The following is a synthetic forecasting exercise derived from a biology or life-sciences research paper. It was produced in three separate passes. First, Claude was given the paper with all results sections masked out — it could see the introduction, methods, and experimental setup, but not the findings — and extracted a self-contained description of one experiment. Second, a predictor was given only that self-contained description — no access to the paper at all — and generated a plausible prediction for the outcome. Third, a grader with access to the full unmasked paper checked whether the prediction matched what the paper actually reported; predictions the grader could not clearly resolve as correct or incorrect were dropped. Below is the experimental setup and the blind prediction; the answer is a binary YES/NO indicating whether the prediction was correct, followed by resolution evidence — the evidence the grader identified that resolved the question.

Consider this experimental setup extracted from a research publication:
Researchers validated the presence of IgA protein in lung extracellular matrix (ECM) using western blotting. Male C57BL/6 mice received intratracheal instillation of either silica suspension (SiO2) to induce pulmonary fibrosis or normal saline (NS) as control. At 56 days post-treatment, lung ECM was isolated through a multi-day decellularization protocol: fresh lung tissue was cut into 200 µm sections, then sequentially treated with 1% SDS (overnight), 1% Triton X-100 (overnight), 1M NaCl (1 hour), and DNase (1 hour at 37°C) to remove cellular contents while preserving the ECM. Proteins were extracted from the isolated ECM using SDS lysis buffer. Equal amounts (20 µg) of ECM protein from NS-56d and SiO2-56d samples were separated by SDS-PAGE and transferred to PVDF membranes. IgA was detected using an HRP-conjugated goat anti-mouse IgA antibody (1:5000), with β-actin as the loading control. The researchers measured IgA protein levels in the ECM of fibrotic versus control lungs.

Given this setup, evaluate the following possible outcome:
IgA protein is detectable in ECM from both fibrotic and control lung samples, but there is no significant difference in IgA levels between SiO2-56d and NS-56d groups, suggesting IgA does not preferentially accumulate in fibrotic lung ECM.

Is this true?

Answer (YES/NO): NO